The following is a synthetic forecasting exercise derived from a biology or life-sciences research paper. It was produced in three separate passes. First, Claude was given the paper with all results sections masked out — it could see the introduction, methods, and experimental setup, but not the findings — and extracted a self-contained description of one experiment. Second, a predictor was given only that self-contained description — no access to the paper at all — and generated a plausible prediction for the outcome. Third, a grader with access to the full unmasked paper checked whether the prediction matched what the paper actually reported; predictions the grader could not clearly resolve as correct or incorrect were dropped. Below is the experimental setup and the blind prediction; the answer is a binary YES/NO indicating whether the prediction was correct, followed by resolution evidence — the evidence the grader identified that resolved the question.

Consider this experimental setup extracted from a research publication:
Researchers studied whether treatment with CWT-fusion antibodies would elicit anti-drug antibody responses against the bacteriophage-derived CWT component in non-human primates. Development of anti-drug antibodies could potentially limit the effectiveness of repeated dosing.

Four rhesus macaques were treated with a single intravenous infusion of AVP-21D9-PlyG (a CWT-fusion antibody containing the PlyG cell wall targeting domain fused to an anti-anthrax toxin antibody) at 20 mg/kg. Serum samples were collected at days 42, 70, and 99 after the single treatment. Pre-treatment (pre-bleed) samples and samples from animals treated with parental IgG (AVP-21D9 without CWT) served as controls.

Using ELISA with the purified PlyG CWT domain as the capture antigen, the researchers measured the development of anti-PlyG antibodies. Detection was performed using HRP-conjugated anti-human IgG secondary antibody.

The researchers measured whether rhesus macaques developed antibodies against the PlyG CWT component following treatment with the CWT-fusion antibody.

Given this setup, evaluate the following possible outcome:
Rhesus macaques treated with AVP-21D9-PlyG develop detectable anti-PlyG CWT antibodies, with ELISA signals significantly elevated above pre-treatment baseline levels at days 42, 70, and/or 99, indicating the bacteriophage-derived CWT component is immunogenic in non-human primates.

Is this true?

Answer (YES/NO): NO